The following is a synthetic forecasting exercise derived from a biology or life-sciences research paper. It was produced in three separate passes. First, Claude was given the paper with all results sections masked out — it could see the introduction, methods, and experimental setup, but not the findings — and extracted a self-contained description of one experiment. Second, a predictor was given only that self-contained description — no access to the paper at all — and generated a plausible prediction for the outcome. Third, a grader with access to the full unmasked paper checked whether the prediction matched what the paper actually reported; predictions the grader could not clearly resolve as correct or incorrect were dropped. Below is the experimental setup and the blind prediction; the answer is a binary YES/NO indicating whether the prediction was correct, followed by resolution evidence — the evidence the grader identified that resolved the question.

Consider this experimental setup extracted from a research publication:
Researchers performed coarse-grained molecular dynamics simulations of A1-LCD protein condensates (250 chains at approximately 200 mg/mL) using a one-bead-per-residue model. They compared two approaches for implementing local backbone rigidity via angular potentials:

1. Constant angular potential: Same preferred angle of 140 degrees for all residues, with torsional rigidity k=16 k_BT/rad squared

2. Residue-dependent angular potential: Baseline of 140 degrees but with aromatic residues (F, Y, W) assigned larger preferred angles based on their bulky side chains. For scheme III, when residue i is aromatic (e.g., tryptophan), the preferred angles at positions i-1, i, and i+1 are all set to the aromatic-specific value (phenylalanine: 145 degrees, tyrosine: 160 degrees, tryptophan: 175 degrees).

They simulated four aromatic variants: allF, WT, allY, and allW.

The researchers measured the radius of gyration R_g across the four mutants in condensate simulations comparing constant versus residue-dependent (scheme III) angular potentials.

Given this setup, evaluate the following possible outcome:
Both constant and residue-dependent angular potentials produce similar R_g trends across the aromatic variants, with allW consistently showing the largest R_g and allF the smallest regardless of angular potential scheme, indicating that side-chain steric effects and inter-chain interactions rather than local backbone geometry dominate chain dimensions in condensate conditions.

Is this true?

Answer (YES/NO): NO